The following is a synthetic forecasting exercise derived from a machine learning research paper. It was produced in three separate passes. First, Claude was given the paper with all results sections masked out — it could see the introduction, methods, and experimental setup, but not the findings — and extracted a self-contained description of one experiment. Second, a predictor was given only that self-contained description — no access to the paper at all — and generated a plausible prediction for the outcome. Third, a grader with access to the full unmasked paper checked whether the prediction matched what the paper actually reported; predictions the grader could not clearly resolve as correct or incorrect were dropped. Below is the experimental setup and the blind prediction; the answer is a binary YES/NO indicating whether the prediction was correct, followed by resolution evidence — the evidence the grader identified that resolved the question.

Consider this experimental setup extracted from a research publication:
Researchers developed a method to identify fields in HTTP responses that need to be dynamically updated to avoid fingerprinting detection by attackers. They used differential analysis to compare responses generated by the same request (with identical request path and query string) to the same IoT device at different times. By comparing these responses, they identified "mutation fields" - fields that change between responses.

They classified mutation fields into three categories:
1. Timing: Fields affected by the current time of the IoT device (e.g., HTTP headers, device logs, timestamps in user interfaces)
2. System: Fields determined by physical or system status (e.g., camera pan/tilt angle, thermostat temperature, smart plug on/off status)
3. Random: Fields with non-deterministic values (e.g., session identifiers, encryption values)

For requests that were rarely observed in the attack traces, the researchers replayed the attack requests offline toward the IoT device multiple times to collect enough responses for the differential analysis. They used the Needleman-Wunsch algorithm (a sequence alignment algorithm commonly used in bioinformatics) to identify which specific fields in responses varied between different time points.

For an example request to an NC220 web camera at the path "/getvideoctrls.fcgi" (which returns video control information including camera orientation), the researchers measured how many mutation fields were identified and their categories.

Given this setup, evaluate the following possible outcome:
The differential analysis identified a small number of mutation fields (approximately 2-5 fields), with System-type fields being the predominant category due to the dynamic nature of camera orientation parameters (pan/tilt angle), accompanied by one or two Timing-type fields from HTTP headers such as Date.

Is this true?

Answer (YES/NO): YES